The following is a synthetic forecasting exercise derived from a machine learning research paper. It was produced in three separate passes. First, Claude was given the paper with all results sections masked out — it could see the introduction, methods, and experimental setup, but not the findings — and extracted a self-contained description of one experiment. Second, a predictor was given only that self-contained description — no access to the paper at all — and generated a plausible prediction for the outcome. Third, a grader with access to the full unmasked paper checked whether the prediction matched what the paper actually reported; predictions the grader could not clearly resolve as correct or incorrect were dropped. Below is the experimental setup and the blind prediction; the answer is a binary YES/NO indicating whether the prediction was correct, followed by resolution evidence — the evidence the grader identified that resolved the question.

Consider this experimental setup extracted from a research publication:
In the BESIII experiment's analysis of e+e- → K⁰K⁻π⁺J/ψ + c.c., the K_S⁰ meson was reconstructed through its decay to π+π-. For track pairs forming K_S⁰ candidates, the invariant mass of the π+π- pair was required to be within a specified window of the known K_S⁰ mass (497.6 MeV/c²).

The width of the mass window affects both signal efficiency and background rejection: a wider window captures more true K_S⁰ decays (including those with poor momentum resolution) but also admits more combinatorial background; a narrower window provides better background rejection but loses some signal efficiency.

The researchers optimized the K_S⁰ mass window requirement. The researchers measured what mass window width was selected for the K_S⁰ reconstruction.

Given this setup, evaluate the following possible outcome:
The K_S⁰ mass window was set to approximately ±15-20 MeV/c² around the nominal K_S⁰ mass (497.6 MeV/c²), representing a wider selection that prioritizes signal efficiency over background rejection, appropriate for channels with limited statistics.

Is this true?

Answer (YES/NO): NO